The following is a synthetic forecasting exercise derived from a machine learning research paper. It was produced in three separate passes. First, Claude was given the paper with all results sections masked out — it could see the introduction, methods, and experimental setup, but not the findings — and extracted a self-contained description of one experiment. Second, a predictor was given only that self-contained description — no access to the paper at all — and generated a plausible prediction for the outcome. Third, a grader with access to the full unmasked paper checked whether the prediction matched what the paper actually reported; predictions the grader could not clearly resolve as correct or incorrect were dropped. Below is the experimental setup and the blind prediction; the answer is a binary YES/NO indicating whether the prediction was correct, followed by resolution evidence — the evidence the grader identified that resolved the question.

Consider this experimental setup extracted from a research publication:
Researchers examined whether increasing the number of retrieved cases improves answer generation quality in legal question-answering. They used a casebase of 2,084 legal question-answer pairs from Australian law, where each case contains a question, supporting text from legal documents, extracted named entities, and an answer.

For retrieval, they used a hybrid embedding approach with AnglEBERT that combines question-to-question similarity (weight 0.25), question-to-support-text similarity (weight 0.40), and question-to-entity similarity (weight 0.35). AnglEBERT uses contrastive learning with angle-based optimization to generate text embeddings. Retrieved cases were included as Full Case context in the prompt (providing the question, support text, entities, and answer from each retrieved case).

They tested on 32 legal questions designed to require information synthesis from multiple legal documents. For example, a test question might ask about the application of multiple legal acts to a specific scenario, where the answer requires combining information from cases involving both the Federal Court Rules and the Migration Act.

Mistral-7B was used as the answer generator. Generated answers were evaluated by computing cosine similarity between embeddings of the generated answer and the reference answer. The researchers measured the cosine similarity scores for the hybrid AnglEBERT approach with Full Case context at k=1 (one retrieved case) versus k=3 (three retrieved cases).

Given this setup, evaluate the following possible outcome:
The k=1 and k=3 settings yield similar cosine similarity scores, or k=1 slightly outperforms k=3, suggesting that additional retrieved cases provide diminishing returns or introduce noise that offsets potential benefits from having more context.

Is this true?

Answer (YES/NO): NO